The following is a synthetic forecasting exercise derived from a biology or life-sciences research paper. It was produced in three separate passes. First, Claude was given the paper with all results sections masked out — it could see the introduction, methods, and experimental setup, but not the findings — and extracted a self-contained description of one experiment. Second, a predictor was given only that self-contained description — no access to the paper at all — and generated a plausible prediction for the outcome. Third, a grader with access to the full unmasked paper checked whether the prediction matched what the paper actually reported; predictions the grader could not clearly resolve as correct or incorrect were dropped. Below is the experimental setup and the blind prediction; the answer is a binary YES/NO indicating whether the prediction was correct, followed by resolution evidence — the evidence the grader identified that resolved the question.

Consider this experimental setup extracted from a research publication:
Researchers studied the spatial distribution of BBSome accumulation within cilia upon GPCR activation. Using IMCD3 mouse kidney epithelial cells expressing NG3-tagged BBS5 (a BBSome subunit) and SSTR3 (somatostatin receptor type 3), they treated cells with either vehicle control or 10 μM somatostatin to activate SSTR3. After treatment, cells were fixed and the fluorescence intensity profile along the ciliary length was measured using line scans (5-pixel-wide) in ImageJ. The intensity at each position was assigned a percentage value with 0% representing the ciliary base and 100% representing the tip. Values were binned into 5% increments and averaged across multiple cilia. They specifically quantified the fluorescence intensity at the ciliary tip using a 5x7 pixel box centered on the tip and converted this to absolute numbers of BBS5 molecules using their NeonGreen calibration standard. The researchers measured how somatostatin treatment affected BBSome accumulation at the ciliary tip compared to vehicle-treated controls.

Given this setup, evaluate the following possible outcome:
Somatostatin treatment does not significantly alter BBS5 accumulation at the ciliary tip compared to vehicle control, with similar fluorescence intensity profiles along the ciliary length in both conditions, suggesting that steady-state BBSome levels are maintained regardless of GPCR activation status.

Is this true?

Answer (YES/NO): NO